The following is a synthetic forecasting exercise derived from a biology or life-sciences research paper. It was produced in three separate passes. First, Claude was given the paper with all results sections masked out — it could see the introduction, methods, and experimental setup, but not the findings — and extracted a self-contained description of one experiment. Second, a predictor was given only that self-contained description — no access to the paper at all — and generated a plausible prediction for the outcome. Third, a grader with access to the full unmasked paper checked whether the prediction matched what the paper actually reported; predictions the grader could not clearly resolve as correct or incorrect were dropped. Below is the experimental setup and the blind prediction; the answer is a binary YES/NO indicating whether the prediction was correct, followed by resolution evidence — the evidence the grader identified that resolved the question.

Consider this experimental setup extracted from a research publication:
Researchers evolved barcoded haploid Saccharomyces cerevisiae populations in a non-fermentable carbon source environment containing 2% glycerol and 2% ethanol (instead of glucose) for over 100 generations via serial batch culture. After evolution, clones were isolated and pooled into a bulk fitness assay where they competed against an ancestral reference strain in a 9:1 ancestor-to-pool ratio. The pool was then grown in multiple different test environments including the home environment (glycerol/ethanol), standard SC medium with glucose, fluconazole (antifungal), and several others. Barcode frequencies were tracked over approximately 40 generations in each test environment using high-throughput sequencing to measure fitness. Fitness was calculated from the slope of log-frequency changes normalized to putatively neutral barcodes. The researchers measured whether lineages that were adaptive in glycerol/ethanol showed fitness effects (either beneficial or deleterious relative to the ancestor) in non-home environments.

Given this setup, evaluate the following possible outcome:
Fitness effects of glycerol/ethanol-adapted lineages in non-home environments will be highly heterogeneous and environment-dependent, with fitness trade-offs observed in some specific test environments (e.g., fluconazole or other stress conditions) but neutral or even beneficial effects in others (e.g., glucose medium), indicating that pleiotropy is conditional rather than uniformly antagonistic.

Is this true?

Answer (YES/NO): YES